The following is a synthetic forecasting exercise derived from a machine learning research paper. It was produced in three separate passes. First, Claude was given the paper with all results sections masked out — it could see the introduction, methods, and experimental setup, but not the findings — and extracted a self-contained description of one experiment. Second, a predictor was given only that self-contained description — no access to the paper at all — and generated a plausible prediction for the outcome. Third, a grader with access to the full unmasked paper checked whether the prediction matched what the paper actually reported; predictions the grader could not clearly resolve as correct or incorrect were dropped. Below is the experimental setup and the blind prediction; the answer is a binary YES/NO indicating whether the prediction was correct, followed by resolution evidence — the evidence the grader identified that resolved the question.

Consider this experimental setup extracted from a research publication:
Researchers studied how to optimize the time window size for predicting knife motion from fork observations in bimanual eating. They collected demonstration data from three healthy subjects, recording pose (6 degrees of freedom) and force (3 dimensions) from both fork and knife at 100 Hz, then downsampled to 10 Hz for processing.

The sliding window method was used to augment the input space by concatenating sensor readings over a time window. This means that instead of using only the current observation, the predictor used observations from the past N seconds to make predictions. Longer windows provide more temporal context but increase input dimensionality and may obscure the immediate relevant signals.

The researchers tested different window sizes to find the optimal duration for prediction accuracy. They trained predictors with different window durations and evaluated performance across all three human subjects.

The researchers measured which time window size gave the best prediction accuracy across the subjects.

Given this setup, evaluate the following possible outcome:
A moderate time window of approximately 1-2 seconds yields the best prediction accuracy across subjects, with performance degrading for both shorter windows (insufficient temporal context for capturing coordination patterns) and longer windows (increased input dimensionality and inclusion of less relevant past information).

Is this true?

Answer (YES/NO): YES